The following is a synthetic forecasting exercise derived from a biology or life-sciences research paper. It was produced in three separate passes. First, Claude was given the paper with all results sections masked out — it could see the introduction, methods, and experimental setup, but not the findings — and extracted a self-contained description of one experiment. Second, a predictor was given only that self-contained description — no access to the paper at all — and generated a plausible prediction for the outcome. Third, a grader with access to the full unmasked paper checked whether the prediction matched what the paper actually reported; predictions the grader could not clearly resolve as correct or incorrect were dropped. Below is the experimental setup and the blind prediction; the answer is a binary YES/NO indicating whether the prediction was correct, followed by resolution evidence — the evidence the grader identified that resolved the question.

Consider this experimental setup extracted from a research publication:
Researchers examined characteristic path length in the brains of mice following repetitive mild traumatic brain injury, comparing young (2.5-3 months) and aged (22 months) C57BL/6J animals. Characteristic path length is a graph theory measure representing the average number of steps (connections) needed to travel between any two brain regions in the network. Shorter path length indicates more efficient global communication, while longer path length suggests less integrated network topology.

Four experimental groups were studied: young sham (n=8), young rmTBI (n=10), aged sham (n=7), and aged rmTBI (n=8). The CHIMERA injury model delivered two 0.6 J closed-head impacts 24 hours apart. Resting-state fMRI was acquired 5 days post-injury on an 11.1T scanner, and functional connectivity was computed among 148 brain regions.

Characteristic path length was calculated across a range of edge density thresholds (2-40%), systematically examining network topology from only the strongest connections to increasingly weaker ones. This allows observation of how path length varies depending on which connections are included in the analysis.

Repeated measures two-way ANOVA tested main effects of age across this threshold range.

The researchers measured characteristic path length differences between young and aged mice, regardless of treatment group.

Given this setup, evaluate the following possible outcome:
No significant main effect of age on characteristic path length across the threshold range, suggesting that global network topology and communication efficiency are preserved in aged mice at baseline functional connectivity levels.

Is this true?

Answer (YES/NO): YES